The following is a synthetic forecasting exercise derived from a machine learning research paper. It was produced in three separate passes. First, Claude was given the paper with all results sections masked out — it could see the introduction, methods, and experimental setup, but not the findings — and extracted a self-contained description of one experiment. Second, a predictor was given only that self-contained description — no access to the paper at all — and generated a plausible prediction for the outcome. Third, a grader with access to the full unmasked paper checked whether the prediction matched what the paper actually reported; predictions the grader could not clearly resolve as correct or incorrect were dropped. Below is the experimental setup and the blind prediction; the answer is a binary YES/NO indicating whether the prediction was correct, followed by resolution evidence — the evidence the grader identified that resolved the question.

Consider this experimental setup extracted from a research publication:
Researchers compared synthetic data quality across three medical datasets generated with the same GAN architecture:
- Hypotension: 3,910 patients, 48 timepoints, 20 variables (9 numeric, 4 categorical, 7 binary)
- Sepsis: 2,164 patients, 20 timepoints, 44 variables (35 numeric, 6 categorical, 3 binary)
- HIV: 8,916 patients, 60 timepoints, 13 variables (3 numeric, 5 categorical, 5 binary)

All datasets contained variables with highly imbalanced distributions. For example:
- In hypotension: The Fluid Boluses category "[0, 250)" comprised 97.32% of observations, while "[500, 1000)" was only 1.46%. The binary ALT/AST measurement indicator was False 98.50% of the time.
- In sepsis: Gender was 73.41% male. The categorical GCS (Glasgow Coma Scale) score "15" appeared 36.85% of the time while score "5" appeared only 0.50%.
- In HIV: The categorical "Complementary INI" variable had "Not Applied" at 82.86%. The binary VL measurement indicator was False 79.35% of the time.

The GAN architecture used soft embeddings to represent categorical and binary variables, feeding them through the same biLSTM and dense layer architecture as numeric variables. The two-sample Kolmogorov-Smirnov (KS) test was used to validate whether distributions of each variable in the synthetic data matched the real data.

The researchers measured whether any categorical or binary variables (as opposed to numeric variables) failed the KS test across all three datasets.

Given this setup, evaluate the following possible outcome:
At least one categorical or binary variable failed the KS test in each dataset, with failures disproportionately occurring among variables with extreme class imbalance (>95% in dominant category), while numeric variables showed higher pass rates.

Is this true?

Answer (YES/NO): NO